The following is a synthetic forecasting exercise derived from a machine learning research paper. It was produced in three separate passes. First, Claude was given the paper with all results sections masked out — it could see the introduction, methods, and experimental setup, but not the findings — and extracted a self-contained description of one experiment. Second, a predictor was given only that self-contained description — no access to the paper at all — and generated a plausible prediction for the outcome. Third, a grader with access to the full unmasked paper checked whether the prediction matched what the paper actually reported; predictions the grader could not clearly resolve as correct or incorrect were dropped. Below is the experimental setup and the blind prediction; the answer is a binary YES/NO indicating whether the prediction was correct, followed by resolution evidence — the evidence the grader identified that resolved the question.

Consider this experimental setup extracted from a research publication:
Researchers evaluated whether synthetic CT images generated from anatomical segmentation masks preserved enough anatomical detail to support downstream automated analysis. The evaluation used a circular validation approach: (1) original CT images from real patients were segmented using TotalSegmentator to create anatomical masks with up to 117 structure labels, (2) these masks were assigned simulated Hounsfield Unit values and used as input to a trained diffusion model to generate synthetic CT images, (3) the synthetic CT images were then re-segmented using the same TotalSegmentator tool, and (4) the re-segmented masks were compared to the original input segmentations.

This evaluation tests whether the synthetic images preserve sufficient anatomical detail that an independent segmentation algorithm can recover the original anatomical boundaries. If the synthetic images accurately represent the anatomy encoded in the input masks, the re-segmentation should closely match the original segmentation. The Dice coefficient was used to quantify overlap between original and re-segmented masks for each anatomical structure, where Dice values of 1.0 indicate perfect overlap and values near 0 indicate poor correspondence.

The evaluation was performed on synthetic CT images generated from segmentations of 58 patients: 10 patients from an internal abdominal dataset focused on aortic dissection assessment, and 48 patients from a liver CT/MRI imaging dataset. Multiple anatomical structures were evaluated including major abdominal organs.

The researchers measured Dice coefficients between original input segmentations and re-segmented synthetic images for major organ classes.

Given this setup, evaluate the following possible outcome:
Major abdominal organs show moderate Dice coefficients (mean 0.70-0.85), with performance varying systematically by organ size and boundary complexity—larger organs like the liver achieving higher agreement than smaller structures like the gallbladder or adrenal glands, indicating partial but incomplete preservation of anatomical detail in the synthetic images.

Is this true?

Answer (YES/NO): NO